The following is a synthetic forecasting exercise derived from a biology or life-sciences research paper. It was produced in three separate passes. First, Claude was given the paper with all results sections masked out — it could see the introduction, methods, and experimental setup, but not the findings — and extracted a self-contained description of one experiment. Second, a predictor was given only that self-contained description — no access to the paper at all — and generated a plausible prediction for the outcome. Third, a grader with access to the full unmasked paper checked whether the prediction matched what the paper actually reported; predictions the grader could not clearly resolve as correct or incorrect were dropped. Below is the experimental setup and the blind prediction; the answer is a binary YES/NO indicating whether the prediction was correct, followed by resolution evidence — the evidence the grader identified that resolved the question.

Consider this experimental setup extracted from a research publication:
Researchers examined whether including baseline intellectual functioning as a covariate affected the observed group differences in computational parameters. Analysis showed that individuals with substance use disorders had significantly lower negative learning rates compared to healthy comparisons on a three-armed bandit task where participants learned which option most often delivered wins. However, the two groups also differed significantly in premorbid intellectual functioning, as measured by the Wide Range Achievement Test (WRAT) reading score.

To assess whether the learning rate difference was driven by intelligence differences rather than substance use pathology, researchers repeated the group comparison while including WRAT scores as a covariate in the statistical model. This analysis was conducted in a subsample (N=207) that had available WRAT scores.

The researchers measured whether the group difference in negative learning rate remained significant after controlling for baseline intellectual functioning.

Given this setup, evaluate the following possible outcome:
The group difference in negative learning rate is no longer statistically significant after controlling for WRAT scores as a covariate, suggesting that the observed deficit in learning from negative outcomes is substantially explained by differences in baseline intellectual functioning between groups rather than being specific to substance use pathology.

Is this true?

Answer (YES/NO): NO